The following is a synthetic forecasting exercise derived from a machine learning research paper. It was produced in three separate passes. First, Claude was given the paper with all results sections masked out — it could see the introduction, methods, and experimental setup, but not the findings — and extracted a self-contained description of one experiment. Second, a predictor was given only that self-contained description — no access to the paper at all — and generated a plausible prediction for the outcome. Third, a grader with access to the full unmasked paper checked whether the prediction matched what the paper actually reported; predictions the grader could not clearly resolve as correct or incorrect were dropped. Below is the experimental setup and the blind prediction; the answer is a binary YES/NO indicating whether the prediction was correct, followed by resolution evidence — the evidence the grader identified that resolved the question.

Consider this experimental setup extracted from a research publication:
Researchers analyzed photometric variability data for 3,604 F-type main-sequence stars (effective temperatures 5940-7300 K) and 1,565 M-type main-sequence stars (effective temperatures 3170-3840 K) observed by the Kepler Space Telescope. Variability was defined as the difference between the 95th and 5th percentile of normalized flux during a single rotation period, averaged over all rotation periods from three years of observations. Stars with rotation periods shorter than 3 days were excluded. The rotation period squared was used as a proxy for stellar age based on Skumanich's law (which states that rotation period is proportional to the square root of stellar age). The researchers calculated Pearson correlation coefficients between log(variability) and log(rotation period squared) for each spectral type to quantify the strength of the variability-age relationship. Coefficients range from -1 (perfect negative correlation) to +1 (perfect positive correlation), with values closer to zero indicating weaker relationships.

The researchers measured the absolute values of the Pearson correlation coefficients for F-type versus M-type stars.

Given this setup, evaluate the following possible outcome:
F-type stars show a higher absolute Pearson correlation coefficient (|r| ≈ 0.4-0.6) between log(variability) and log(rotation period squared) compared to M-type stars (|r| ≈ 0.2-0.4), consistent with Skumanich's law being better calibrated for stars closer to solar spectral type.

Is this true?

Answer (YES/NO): NO